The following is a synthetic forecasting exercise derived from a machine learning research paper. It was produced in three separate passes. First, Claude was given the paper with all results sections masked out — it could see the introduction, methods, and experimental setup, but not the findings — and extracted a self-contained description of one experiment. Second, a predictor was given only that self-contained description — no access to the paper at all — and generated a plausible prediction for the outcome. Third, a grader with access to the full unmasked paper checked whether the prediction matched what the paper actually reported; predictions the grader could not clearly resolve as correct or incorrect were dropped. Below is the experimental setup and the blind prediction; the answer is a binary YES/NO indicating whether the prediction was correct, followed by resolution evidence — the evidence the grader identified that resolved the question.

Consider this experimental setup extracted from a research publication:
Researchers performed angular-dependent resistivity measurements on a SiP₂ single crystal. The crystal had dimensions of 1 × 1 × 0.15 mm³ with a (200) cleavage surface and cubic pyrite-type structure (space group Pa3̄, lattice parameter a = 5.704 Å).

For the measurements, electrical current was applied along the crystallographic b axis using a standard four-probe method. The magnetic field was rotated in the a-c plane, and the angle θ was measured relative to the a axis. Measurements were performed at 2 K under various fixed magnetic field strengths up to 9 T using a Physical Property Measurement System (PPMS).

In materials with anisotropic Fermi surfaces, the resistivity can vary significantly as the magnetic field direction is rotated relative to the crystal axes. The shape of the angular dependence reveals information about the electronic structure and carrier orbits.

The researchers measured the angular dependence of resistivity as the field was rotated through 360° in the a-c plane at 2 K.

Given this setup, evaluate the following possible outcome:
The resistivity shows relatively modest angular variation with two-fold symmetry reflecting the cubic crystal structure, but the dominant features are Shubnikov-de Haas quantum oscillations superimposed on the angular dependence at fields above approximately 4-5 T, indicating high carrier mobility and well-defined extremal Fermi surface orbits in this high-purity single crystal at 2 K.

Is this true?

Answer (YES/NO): NO